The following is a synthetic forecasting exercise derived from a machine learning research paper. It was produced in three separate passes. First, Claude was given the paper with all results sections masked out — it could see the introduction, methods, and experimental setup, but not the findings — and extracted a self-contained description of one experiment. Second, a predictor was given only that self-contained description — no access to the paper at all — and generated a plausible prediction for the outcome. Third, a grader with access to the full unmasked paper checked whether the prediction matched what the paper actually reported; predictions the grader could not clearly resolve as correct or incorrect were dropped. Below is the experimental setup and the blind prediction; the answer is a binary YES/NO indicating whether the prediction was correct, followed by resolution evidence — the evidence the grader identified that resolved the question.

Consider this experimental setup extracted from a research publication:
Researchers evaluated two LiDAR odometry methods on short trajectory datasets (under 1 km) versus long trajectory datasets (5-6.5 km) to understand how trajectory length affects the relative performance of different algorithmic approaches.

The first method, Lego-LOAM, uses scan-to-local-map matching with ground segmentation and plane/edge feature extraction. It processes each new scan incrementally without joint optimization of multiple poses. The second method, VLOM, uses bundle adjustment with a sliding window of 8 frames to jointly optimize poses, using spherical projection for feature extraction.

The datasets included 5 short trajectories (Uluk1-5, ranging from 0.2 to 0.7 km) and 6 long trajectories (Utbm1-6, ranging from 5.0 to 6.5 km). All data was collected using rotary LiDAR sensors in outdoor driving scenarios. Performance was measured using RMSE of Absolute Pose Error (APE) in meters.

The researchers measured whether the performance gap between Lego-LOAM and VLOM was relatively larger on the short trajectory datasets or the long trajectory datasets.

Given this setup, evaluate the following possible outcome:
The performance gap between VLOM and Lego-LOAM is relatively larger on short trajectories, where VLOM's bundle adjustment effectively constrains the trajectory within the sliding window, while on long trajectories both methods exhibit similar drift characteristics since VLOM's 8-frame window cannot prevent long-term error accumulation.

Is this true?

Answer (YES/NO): NO